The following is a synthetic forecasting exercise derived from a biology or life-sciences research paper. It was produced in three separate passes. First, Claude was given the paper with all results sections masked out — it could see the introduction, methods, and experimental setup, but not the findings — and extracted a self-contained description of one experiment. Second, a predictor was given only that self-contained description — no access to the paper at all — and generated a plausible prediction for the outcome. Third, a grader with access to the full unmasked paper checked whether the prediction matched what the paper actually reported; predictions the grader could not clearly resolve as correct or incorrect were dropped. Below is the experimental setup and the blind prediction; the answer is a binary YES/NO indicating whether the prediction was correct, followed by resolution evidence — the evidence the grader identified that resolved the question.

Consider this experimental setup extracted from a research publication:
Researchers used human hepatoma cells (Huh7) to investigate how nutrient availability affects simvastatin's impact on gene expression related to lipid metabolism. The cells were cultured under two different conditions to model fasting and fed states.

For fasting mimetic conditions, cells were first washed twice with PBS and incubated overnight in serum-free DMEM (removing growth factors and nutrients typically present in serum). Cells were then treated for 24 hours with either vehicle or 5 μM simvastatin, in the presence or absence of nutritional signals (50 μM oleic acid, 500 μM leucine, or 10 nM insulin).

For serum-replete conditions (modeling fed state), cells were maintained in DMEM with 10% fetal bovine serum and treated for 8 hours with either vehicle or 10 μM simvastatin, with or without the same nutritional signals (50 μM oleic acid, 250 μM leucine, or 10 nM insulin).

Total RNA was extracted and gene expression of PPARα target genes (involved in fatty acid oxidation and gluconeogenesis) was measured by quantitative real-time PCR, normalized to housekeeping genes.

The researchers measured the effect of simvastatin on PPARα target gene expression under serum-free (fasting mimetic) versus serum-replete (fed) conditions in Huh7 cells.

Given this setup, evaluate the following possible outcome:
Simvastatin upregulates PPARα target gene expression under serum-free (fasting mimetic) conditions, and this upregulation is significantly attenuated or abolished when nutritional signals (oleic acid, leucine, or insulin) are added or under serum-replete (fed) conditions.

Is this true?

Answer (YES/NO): NO